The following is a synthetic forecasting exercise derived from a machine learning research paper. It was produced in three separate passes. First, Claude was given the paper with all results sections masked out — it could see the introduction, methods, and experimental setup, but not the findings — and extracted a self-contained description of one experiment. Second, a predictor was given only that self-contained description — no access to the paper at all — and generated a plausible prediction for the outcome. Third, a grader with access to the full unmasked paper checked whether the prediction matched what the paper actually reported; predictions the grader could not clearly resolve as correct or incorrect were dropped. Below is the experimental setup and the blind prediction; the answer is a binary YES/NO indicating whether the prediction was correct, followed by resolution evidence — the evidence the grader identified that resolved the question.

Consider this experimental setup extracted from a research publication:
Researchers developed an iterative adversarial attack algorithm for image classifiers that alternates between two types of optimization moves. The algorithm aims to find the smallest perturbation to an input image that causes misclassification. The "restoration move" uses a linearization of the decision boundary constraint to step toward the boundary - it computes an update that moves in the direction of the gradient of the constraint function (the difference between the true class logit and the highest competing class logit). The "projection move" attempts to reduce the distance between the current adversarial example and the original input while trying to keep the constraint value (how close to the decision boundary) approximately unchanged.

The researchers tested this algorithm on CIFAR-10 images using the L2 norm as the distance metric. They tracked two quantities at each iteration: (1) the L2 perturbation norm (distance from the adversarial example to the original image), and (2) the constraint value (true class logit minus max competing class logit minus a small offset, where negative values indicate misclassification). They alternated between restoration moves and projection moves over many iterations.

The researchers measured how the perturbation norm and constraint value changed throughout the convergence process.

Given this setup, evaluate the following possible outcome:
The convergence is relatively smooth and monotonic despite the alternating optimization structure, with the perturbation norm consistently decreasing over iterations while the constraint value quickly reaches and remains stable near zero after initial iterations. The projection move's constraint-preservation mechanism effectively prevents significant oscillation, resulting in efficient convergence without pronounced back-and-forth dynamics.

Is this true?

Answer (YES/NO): NO